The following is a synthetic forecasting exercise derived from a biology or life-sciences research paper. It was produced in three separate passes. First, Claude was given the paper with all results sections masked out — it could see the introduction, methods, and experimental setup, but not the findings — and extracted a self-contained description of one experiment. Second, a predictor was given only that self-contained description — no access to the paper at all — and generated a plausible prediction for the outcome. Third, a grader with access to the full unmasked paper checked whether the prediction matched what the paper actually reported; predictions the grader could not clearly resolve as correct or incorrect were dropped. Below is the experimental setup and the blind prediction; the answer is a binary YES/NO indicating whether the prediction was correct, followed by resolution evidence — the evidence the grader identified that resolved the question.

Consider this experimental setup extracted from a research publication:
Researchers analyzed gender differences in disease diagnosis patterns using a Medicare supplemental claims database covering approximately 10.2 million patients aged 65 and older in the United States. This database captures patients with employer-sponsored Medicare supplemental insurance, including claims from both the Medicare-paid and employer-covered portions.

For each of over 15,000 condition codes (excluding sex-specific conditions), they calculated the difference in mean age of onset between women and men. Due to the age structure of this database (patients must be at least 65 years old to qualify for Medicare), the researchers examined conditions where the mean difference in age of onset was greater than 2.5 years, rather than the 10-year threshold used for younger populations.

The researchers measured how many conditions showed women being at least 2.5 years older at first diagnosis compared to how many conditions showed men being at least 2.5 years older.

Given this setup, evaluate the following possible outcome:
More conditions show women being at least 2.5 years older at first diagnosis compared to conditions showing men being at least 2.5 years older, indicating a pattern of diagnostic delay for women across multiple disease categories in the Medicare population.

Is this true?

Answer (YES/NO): YES